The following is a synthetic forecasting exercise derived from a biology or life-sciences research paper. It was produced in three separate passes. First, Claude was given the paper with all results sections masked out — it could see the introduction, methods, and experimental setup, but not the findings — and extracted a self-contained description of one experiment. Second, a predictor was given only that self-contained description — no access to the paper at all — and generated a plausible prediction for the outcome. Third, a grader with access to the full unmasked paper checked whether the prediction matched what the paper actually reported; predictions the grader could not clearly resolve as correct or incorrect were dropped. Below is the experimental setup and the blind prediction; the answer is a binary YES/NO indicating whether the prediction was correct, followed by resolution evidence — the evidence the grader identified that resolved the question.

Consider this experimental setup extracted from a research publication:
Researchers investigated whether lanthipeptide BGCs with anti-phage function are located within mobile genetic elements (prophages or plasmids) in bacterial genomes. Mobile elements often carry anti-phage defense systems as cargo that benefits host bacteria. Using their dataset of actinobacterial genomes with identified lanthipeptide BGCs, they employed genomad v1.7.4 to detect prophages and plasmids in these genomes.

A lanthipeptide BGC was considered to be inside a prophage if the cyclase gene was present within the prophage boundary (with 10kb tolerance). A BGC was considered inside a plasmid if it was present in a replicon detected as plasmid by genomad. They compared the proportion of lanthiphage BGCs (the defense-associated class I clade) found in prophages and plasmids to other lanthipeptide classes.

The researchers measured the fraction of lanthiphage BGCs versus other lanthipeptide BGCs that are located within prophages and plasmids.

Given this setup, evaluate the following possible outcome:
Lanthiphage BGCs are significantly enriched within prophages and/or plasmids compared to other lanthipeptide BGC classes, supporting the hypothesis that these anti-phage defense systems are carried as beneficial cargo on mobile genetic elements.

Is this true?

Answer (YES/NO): YES